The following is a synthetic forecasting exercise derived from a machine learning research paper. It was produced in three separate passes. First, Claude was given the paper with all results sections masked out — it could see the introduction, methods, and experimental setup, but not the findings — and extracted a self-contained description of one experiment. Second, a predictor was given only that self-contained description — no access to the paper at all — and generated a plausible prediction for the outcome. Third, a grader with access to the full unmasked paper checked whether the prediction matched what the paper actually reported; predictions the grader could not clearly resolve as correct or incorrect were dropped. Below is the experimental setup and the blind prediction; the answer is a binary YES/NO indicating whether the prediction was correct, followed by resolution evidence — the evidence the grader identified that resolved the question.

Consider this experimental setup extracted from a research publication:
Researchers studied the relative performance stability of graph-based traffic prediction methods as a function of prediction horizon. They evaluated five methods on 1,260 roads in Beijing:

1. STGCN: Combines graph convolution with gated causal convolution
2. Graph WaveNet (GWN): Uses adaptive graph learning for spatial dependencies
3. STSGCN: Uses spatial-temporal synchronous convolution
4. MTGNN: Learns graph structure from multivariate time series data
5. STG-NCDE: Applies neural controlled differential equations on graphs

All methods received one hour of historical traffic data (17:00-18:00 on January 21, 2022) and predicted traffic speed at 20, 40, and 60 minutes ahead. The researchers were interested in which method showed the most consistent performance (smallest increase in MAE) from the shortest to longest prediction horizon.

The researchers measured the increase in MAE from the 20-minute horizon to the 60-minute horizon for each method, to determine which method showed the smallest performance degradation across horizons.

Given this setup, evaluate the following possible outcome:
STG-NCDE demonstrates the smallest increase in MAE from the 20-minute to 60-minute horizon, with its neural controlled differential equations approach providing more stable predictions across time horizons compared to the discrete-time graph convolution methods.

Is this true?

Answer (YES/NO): NO